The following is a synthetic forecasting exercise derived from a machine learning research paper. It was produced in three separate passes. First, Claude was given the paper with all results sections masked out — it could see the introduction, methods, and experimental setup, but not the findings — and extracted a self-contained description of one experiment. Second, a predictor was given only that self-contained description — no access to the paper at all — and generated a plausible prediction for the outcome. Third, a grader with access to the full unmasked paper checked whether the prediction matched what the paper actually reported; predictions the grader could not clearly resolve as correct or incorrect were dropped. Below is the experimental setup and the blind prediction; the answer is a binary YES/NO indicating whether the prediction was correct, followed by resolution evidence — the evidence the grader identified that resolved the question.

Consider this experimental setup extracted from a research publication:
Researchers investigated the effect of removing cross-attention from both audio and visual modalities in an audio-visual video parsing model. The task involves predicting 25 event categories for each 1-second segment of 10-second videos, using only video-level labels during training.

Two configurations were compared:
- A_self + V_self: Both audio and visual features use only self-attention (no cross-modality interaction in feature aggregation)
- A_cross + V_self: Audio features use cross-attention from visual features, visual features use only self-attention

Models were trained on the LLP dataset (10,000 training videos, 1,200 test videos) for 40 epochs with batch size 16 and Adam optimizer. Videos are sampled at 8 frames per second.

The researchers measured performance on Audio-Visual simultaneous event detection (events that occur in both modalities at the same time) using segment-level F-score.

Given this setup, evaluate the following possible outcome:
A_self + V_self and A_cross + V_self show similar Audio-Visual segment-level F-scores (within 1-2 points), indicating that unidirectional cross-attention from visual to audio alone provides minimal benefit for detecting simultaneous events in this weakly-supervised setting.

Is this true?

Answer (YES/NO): NO